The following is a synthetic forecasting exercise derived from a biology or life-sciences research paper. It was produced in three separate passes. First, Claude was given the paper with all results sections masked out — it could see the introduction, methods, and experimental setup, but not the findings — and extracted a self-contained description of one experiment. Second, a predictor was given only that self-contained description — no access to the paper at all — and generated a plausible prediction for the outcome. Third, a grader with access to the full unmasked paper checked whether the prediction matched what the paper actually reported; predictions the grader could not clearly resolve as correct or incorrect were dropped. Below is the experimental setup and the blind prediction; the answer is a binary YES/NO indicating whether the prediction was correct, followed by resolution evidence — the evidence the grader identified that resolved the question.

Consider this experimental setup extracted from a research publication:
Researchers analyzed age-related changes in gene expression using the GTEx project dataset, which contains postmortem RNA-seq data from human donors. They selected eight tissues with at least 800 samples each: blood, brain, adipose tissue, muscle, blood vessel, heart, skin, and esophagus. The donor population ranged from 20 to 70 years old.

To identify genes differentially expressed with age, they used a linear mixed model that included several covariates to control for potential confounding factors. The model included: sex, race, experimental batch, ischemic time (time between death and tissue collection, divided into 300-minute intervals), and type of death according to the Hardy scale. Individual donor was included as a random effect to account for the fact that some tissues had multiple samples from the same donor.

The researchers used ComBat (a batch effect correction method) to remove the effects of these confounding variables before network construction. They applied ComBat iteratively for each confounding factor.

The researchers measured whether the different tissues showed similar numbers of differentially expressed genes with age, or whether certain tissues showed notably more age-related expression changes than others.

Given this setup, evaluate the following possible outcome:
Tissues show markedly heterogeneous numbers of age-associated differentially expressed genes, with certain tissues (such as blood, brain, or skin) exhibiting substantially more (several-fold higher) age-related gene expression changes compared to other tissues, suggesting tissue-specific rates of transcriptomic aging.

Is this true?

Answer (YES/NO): NO